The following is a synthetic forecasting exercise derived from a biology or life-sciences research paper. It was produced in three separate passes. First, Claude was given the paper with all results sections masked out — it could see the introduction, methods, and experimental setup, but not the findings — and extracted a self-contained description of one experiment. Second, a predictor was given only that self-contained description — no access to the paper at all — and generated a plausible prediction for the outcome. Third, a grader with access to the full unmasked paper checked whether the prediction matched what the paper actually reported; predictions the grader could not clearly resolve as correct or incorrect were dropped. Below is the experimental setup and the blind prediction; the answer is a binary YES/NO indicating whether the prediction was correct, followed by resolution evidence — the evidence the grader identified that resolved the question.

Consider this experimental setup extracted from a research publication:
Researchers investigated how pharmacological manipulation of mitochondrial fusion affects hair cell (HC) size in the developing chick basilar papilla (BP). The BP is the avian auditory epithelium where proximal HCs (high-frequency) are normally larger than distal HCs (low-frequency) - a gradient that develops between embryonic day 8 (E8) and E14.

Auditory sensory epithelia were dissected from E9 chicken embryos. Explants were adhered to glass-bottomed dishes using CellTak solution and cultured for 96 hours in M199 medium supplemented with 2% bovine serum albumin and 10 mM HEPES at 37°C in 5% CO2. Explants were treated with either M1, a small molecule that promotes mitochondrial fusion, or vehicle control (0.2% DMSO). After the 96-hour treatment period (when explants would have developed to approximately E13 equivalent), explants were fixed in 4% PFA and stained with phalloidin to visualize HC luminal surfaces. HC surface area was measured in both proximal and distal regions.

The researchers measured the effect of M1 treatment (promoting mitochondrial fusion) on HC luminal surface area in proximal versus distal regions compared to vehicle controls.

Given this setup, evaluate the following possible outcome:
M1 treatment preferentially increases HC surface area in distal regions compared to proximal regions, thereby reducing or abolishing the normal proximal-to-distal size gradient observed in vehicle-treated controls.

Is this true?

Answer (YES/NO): NO